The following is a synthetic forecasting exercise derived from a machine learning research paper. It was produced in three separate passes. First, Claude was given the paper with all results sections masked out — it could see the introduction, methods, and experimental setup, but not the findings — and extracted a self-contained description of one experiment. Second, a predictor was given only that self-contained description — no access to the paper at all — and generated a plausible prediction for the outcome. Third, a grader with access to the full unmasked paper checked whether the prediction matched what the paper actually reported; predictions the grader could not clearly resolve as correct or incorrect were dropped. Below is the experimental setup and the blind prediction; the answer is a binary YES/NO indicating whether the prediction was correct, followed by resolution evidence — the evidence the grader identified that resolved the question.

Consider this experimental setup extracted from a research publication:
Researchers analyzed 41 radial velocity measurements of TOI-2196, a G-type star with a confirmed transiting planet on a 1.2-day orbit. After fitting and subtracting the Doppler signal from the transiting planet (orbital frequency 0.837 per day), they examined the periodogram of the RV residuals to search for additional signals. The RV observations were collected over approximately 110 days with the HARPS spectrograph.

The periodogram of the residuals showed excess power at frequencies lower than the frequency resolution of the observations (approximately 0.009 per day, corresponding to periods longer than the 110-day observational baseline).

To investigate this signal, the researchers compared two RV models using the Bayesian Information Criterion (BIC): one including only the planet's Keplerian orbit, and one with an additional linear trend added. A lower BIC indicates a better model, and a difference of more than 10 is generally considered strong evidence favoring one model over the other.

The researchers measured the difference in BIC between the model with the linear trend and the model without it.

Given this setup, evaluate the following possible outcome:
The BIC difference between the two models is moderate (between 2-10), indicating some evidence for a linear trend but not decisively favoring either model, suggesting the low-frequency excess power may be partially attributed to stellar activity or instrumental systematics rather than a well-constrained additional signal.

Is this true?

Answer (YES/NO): NO